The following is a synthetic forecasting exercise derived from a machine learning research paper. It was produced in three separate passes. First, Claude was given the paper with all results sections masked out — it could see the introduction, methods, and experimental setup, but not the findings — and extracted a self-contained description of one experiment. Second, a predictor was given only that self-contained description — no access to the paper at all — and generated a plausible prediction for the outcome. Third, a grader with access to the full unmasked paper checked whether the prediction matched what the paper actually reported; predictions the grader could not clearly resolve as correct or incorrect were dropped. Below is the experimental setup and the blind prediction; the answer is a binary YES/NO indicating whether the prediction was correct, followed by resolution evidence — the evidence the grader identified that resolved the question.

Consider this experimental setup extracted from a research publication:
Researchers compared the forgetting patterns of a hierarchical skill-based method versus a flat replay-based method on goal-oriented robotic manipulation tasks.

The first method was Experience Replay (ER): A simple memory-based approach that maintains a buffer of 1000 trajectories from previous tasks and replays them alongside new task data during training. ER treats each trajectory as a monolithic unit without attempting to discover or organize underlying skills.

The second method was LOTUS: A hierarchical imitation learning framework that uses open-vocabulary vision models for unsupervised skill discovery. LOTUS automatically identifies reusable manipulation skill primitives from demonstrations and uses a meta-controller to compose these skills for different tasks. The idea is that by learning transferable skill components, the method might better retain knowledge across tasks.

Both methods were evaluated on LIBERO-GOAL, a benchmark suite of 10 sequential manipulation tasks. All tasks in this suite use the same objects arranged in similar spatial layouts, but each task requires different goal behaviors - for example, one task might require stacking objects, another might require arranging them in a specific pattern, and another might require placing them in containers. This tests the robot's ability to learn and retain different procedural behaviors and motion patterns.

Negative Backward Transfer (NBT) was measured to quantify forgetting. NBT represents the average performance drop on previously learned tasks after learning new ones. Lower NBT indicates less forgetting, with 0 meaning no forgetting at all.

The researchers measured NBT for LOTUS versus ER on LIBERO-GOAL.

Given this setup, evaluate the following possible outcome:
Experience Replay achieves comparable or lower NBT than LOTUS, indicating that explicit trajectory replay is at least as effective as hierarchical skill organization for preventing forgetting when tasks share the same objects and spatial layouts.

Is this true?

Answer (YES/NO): NO